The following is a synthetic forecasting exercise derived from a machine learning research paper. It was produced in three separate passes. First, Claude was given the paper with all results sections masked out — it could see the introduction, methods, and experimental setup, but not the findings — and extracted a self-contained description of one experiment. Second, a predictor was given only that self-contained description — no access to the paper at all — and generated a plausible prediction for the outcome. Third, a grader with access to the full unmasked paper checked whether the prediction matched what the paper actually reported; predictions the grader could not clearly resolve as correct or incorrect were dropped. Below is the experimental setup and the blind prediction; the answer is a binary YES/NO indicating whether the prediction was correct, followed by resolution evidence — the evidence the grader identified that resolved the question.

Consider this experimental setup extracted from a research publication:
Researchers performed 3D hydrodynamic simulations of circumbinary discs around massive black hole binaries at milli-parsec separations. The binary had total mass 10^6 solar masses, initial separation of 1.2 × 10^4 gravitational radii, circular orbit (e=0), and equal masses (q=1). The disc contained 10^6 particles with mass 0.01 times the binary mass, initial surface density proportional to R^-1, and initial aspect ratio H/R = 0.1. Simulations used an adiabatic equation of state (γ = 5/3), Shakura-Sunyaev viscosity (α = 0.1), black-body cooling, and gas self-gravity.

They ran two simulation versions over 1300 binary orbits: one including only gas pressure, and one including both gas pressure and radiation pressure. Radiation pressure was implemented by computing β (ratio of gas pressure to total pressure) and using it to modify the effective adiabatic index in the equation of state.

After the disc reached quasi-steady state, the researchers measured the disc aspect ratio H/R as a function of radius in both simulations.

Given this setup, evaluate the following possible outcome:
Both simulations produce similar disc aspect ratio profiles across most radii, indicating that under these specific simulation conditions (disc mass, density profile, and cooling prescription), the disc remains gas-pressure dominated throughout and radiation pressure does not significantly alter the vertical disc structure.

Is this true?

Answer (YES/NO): NO